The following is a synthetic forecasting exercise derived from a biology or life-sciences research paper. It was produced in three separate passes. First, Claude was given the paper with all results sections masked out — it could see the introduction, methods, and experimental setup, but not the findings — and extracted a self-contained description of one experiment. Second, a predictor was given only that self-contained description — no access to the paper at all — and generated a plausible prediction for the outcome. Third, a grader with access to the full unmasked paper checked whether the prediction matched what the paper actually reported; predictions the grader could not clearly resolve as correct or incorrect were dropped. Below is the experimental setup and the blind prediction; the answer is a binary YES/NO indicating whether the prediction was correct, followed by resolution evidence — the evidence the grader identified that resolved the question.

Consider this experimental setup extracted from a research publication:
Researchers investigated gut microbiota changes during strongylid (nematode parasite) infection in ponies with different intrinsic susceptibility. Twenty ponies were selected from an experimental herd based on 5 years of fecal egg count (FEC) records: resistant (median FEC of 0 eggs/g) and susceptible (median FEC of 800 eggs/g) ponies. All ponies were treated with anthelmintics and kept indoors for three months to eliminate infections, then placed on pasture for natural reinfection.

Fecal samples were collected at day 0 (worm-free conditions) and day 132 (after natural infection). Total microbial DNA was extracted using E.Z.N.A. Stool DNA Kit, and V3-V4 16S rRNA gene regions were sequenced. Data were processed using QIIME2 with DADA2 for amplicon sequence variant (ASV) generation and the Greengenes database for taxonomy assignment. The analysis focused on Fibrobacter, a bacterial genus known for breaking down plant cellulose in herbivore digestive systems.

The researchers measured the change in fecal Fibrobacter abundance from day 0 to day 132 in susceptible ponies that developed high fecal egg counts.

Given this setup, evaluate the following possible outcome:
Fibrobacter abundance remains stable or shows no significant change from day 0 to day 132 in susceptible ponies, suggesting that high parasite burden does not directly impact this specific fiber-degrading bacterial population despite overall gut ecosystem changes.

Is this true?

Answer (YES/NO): NO